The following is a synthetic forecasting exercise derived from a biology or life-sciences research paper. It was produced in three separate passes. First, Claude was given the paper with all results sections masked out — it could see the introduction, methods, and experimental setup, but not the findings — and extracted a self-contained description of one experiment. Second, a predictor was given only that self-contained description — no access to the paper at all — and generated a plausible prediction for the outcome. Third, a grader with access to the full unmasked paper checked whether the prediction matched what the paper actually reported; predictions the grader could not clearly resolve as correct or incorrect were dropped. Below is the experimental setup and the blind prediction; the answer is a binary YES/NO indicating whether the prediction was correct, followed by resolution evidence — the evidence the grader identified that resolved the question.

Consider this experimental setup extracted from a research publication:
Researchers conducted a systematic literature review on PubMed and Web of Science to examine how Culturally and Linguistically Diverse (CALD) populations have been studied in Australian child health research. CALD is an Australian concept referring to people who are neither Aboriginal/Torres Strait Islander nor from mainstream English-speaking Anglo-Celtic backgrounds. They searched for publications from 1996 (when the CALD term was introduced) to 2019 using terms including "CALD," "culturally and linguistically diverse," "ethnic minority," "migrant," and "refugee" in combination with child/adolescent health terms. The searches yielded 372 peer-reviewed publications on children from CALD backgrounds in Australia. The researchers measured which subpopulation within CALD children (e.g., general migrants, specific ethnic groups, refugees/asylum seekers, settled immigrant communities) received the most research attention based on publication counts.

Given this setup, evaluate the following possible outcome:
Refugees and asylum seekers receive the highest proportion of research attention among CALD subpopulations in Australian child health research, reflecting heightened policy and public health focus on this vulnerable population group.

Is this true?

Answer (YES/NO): YES